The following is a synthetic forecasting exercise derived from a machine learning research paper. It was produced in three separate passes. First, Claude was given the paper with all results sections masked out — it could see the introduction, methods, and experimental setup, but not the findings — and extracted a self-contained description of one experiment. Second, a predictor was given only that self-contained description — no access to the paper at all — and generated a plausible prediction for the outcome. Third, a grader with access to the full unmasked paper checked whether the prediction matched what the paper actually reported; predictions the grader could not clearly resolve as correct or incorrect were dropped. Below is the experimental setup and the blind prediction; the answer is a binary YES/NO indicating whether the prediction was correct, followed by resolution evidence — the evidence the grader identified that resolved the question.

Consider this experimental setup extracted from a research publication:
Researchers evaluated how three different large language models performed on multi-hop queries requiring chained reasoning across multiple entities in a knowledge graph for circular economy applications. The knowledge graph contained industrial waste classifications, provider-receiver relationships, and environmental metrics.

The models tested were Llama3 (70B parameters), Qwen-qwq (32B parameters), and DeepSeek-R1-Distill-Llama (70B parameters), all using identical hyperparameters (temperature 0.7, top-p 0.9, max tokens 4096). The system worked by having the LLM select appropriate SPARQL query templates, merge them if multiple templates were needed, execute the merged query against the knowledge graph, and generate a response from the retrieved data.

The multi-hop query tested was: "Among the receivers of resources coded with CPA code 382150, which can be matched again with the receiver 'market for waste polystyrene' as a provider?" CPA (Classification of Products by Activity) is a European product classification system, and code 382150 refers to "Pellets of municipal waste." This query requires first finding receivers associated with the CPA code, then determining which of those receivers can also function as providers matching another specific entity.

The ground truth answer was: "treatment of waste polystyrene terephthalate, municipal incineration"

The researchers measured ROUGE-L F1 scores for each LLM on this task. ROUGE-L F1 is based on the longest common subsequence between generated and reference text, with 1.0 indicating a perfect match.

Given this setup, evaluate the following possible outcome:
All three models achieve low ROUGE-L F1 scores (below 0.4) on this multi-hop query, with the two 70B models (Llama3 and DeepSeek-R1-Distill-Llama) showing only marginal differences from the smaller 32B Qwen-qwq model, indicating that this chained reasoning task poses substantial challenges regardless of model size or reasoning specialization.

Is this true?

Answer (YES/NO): NO